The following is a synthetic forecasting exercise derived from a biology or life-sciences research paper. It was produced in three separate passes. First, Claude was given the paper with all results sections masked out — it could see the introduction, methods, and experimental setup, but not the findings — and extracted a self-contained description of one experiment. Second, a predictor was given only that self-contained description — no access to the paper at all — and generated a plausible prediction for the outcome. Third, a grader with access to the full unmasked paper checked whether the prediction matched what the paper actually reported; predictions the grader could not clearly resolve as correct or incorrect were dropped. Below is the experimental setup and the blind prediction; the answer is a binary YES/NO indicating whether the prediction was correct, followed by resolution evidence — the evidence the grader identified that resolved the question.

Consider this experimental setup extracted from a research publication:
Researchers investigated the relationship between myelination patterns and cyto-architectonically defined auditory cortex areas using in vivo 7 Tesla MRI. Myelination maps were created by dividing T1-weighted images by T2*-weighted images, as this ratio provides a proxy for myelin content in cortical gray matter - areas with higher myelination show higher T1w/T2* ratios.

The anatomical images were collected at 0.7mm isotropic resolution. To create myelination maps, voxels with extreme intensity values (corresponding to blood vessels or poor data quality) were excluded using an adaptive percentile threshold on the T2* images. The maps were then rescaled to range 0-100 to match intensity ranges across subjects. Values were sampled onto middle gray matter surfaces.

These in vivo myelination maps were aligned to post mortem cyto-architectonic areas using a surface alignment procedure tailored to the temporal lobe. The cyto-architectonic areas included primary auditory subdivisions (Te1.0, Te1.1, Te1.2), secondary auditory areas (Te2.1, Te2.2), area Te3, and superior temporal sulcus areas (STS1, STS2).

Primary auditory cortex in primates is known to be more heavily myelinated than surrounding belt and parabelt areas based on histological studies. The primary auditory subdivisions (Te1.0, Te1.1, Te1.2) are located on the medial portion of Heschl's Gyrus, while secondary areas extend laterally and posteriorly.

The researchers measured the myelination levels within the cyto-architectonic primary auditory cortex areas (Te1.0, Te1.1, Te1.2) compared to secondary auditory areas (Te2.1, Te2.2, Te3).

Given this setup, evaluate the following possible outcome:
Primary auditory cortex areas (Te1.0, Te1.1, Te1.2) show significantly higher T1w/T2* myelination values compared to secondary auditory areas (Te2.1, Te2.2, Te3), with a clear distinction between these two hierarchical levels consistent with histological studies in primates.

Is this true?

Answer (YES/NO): NO